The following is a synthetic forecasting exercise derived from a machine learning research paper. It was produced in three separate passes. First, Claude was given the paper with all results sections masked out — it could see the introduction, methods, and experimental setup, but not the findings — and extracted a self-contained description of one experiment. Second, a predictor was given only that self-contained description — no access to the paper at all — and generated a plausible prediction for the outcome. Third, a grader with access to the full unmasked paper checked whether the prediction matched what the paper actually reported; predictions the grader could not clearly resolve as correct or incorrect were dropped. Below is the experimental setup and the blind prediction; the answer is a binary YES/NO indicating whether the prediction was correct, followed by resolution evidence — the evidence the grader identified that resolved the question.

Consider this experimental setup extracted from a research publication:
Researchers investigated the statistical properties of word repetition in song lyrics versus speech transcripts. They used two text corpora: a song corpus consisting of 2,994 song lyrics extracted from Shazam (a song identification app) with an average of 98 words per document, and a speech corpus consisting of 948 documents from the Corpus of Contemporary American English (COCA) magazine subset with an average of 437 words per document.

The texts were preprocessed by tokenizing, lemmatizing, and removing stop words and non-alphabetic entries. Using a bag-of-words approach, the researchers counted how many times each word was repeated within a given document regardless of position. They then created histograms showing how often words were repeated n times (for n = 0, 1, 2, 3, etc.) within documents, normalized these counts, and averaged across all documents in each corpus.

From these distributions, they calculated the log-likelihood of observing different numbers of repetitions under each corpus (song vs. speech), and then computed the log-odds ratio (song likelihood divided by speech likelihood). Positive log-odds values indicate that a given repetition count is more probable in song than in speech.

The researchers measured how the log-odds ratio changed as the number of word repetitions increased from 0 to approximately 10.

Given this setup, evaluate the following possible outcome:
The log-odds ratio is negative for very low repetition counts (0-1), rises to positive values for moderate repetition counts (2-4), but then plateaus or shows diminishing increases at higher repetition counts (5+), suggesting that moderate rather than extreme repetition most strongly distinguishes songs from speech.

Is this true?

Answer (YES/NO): NO